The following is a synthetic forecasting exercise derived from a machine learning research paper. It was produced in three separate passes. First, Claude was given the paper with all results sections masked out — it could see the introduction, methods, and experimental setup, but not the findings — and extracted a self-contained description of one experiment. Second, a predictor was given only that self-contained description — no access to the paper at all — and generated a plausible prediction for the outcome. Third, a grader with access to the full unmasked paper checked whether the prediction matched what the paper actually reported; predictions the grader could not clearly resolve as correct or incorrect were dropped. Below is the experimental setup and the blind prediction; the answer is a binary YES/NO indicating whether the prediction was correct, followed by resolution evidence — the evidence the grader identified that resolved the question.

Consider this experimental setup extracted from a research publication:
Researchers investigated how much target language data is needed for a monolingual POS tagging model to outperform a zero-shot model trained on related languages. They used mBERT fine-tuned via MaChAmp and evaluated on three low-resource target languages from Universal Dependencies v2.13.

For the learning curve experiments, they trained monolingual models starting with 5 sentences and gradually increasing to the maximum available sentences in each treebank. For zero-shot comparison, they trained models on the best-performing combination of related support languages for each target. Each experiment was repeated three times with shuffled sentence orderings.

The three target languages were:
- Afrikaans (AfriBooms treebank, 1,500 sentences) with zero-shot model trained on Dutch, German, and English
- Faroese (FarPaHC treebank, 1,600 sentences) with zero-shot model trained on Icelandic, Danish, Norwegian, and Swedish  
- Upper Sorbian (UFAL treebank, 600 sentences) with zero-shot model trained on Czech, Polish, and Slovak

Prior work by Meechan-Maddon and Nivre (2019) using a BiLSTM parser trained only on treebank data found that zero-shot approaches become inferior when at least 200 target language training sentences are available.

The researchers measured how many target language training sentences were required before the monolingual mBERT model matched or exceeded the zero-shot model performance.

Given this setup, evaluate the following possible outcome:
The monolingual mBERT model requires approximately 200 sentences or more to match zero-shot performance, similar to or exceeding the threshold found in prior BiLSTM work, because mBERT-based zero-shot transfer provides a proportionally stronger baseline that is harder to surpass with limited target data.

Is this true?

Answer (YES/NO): NO